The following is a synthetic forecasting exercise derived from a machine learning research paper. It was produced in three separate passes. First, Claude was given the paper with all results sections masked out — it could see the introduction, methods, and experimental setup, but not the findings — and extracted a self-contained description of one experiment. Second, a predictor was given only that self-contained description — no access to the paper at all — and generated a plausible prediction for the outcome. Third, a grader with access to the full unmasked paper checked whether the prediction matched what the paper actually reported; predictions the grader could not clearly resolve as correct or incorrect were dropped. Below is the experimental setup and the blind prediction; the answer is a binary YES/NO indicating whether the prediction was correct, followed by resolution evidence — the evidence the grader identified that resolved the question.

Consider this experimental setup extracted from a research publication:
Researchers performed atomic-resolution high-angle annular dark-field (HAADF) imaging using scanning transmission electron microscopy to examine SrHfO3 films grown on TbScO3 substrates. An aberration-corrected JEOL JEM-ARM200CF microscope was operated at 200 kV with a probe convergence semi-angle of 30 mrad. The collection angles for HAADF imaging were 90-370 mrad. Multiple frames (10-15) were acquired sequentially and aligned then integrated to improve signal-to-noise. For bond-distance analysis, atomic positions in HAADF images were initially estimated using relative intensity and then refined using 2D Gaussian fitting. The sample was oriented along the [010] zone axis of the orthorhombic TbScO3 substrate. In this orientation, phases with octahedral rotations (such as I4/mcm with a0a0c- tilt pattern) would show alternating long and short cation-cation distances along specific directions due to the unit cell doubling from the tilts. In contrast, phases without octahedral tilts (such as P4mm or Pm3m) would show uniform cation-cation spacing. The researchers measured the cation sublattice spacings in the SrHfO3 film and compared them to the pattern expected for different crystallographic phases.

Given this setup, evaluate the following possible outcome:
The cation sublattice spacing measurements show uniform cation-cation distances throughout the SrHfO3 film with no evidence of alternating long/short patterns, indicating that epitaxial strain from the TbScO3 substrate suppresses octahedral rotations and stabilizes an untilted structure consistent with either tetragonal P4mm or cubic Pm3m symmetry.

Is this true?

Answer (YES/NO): NO